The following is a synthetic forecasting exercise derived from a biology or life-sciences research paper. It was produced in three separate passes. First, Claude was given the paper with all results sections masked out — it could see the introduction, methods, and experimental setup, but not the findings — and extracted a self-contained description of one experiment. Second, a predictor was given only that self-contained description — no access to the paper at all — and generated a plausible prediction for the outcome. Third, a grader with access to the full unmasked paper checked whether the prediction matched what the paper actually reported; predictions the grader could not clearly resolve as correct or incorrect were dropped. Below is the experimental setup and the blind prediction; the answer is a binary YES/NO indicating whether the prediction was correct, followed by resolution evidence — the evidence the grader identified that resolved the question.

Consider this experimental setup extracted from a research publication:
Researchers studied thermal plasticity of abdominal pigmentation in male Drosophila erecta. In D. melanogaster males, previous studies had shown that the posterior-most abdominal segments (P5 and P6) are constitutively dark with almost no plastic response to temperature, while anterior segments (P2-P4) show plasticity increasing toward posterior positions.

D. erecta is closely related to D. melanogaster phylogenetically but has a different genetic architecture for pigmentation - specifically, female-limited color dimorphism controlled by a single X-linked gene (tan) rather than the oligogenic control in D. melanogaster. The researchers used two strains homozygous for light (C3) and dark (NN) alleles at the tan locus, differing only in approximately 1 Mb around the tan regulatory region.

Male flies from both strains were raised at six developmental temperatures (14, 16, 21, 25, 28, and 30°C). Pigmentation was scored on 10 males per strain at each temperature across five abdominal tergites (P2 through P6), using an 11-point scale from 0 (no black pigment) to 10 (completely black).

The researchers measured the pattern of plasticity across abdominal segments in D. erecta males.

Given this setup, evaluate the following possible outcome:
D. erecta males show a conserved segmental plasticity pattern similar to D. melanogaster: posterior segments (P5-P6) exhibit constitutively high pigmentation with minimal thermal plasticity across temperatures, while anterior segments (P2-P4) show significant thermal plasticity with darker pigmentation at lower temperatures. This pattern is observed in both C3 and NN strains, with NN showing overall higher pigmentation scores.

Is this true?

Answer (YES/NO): NO